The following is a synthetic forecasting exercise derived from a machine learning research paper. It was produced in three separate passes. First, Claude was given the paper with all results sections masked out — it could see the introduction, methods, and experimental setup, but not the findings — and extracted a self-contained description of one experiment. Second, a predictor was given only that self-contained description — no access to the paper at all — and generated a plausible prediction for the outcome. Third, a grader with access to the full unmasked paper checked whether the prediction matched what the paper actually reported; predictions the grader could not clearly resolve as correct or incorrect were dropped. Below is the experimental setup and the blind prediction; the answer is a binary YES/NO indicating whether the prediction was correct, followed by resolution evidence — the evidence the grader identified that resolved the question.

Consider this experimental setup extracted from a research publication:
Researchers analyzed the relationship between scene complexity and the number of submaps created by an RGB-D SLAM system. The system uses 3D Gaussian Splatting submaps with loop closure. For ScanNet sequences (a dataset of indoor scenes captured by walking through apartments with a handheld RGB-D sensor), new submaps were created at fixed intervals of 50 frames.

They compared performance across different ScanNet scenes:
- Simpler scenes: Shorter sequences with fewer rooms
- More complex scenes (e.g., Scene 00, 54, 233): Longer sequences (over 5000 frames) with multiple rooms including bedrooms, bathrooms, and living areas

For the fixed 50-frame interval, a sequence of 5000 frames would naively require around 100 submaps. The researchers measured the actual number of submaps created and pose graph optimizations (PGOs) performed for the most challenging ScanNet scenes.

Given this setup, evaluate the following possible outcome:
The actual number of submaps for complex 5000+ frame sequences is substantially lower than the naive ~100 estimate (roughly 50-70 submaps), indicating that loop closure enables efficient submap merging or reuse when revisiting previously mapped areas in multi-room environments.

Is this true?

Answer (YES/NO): NO